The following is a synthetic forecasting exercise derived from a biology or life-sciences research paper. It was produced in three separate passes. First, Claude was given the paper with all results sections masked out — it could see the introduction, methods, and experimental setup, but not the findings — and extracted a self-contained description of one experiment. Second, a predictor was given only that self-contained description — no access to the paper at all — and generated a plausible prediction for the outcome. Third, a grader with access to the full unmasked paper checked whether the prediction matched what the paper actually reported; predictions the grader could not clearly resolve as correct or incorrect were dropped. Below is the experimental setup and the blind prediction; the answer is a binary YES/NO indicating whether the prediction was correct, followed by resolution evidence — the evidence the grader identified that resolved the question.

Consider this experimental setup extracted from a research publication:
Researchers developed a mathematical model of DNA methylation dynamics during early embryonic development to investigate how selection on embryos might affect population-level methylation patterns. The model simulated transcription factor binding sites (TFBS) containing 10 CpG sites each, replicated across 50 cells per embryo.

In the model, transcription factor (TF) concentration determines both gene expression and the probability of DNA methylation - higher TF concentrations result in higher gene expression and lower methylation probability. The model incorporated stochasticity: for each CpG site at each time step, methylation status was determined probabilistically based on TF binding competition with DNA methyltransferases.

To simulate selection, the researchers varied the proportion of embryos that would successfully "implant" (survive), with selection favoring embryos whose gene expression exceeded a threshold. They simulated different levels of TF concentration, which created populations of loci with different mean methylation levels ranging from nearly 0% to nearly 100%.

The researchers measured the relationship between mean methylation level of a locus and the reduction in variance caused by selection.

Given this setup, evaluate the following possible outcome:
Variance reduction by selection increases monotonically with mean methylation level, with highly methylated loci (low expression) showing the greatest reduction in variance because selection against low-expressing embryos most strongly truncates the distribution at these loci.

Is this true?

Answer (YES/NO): NO